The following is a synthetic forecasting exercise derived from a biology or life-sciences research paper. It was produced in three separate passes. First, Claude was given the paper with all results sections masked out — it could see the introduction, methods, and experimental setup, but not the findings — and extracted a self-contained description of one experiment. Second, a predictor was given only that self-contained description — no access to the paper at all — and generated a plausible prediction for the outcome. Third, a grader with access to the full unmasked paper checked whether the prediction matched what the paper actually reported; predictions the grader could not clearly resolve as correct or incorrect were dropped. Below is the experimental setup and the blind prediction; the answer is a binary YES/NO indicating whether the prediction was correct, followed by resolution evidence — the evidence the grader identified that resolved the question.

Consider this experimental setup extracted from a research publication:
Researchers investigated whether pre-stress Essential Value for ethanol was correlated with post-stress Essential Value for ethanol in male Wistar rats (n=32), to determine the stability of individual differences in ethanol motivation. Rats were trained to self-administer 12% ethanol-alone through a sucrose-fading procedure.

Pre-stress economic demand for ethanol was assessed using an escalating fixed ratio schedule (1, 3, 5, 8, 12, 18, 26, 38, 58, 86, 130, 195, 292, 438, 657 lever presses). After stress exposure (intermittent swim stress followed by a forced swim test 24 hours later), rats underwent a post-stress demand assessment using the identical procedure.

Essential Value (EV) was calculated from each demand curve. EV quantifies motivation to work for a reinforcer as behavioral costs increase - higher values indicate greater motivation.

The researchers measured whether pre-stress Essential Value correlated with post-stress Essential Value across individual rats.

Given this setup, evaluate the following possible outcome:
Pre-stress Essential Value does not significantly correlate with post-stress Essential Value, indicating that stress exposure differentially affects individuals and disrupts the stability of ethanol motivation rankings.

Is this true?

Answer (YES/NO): NO